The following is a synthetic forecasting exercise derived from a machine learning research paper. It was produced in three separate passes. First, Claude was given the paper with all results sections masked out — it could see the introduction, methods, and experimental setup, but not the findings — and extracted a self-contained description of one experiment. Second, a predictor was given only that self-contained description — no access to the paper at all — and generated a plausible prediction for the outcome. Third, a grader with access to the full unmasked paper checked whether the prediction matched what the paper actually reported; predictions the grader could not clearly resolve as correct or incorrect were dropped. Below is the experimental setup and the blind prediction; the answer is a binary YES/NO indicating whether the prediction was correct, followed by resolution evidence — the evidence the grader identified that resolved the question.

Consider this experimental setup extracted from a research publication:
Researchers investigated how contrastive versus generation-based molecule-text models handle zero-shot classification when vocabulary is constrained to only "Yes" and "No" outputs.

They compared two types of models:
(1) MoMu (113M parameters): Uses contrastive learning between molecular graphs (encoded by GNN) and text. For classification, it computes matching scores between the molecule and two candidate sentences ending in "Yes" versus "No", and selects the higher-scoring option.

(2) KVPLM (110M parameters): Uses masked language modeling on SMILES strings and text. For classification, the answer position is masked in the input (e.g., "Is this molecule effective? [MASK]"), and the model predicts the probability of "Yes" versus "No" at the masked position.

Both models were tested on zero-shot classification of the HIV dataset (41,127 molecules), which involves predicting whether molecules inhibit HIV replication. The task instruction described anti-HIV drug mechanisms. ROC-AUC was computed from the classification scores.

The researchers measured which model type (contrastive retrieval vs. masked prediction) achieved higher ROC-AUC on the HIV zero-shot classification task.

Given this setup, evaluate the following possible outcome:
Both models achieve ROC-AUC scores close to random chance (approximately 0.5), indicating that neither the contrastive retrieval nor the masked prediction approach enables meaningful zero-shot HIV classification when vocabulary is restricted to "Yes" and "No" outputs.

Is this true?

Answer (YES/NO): NO